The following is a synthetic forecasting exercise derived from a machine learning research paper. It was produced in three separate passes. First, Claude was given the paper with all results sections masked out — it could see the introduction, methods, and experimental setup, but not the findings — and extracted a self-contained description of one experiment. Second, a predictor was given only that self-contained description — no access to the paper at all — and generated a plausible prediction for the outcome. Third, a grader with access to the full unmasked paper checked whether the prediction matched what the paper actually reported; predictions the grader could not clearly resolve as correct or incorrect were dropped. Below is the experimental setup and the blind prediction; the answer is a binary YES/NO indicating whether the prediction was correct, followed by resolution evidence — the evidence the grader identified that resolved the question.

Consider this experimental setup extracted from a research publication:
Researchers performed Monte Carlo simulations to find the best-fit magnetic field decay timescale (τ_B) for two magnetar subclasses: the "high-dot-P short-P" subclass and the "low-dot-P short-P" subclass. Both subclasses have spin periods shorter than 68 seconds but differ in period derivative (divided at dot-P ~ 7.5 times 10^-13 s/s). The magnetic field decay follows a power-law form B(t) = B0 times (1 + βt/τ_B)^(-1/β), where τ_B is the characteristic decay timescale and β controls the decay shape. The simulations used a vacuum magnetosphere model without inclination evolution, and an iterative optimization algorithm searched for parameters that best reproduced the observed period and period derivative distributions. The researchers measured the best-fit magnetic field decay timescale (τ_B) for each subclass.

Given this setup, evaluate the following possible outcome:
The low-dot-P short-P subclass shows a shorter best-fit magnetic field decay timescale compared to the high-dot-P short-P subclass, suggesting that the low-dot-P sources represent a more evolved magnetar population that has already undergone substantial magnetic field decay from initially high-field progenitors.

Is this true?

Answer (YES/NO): YES